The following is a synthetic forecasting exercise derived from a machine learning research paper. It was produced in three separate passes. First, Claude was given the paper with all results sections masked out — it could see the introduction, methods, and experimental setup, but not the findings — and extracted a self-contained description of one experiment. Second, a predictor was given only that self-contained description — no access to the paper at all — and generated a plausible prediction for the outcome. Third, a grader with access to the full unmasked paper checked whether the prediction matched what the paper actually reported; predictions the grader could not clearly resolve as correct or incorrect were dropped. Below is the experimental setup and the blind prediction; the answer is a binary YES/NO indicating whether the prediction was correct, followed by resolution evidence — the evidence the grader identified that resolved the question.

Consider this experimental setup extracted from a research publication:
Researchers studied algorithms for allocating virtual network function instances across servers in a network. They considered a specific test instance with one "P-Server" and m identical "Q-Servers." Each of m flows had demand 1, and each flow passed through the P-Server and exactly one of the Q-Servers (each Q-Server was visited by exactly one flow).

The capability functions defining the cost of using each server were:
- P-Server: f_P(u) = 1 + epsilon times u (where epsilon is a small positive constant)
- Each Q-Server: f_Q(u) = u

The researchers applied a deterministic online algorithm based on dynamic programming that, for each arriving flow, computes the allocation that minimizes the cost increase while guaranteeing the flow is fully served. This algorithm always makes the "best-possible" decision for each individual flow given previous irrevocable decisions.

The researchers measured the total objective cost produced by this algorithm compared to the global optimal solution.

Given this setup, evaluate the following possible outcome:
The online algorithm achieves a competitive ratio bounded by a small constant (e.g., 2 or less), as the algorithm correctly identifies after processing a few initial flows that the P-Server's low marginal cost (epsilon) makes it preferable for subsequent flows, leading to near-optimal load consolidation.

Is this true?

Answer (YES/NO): NO